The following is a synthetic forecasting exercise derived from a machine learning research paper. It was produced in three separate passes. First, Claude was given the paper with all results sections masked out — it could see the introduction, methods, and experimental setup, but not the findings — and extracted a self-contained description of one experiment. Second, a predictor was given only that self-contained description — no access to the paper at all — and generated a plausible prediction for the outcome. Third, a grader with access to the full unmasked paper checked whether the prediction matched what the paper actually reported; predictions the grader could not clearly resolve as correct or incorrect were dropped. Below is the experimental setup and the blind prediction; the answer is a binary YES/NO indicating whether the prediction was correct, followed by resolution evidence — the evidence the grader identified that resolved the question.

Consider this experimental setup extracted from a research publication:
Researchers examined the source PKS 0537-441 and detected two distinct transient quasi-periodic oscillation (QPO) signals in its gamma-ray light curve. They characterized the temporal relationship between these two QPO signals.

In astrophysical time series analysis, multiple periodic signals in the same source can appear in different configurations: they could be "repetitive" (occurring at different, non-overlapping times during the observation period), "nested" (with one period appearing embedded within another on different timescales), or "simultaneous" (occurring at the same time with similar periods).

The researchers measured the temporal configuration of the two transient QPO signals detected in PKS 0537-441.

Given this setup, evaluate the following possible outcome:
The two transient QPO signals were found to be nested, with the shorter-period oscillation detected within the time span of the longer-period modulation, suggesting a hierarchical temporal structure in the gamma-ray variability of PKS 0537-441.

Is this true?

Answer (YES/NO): NO